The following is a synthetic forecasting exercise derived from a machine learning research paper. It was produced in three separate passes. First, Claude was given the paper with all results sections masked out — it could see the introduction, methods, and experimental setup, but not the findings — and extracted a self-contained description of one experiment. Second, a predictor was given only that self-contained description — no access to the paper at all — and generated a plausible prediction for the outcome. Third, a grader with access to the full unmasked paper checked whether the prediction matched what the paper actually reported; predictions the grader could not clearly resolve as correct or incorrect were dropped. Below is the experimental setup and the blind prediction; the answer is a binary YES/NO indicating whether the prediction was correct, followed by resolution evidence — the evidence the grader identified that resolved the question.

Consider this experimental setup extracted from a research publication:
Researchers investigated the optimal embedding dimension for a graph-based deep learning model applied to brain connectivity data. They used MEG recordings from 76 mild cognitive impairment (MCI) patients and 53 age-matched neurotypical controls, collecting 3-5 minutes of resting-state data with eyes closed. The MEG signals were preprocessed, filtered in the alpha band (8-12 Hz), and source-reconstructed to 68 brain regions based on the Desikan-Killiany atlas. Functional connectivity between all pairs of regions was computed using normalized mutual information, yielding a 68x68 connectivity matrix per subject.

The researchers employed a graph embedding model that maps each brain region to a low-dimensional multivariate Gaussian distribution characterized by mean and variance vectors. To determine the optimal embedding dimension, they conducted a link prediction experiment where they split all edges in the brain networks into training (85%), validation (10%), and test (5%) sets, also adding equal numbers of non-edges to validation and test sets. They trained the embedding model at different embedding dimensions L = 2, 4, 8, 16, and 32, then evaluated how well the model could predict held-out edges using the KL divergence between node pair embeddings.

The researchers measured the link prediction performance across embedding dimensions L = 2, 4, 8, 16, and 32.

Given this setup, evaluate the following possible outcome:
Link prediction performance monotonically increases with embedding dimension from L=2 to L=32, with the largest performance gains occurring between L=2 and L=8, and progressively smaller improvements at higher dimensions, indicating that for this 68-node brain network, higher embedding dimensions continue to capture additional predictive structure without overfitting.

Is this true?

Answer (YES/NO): NO